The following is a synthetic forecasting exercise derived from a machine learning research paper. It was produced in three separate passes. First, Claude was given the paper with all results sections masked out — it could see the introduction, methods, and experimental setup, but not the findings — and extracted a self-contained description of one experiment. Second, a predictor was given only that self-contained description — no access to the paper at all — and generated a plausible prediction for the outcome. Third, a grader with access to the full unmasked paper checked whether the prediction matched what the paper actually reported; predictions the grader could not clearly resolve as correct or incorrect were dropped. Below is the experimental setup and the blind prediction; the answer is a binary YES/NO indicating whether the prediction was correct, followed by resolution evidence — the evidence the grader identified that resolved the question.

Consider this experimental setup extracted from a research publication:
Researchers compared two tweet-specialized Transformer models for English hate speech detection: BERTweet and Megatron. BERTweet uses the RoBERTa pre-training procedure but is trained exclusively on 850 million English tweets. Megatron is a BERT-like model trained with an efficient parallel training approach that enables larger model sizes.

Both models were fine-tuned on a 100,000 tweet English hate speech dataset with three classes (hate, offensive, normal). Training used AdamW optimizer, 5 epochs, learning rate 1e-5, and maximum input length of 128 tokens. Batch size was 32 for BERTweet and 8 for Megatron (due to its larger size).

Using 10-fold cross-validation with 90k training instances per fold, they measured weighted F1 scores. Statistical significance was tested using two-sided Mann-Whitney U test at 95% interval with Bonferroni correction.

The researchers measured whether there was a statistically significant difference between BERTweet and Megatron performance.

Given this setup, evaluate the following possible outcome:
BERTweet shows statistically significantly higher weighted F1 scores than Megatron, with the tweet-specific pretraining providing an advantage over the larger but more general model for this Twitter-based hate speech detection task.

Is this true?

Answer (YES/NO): NO